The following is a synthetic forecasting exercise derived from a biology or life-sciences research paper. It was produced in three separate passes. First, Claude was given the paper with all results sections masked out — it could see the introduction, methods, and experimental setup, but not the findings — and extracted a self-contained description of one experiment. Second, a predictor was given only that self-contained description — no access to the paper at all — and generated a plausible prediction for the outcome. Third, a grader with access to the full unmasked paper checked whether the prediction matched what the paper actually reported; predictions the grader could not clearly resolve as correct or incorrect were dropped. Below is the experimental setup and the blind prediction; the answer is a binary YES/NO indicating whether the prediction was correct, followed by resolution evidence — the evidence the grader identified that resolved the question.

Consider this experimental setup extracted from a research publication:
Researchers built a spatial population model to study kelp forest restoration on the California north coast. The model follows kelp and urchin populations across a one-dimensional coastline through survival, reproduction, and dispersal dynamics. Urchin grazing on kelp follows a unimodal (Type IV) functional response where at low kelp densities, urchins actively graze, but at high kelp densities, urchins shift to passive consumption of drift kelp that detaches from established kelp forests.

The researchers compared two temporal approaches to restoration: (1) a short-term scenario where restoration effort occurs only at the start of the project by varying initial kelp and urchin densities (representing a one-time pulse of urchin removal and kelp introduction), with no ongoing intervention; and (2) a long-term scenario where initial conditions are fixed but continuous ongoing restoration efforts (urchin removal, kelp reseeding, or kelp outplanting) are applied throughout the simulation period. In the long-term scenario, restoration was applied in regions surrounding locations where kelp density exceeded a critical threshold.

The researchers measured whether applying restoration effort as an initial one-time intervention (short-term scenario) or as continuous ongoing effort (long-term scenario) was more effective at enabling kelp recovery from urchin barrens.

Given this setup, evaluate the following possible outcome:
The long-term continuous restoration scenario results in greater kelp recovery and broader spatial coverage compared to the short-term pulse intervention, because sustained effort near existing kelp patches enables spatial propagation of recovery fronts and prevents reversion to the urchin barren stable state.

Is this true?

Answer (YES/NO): NO